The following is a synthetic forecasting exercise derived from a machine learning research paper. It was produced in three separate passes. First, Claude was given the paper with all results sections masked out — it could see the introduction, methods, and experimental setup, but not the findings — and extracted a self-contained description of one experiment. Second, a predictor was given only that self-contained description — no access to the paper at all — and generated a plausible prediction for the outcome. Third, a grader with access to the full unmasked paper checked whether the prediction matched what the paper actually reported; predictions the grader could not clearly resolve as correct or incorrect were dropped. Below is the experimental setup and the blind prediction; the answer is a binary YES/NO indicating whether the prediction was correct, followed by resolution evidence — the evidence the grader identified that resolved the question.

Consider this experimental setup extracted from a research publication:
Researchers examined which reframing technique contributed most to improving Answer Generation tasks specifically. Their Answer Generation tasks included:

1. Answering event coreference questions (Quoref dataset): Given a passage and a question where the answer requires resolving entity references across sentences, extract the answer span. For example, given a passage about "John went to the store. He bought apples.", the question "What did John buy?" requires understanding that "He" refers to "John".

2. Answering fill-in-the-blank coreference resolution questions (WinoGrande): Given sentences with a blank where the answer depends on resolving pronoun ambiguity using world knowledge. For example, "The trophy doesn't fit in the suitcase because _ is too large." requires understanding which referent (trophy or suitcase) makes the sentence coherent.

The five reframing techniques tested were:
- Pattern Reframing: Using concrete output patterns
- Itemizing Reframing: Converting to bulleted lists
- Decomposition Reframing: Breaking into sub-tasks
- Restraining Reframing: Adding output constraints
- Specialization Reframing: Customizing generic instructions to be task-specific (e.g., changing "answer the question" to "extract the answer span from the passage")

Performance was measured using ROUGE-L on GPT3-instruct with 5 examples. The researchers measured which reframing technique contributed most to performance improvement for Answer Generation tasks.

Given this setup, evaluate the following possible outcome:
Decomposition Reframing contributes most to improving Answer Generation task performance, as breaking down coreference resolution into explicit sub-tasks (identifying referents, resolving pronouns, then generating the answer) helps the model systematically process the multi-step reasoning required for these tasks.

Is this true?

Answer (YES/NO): NO